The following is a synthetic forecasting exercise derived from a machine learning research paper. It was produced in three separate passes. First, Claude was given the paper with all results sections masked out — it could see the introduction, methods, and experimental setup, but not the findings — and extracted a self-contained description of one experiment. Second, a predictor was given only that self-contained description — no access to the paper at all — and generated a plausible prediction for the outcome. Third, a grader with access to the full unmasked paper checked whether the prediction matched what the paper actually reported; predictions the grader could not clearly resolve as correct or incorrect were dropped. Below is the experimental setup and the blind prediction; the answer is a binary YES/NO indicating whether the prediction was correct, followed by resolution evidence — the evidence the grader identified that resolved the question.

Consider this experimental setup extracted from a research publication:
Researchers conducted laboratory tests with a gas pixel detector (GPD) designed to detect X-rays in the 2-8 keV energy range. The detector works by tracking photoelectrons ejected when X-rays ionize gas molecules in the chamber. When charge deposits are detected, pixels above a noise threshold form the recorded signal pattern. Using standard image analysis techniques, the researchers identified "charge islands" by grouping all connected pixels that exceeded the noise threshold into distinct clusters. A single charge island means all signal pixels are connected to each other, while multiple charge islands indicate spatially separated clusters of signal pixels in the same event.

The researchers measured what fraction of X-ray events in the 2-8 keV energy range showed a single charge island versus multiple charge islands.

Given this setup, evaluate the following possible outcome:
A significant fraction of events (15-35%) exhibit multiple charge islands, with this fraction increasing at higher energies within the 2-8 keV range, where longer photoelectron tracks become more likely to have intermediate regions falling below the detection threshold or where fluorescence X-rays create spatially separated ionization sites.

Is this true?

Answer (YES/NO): NO